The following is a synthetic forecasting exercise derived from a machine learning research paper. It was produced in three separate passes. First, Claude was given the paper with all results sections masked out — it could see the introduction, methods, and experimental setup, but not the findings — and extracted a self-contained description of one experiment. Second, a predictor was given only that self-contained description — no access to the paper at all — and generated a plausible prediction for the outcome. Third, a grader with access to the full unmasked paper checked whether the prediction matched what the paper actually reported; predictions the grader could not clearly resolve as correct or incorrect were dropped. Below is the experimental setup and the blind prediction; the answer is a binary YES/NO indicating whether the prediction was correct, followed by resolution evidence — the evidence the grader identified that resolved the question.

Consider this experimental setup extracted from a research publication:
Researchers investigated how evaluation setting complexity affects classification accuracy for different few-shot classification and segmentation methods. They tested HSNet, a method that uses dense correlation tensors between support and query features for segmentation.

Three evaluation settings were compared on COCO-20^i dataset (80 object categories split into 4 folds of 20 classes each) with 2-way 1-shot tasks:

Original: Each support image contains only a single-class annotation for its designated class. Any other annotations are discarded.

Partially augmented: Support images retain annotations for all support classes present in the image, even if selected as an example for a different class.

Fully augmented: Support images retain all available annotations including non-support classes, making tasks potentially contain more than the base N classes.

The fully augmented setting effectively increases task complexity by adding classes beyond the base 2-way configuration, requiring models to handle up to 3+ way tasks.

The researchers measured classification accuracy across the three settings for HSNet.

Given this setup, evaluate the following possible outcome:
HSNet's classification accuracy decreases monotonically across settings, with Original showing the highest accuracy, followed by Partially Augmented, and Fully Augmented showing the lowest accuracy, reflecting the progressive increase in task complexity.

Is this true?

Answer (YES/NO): YES